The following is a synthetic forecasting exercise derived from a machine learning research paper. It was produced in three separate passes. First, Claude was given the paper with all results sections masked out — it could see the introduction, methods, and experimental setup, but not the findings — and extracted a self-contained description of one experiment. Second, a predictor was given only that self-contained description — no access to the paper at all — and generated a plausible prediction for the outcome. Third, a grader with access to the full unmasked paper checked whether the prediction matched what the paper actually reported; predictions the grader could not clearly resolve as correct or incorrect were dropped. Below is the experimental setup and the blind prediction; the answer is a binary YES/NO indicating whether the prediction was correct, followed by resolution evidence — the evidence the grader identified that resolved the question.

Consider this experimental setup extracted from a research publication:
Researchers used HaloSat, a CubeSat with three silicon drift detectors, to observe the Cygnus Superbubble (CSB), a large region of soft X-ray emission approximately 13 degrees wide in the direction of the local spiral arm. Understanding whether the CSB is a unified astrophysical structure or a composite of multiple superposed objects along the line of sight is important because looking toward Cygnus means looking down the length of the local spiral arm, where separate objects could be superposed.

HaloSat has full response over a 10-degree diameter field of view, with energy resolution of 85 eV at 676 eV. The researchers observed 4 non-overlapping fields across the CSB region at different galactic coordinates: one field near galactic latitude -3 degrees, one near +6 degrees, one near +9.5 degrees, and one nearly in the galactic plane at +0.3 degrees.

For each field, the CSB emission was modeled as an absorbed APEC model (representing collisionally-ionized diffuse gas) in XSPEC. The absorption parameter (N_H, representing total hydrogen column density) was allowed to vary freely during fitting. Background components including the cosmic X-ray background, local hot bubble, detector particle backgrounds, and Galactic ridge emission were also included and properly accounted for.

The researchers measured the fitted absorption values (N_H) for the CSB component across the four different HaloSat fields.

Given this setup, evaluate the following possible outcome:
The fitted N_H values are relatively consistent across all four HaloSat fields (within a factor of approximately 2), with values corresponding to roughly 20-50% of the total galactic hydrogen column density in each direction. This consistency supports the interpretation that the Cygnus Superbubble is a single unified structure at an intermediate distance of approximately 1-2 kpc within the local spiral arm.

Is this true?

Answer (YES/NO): YES